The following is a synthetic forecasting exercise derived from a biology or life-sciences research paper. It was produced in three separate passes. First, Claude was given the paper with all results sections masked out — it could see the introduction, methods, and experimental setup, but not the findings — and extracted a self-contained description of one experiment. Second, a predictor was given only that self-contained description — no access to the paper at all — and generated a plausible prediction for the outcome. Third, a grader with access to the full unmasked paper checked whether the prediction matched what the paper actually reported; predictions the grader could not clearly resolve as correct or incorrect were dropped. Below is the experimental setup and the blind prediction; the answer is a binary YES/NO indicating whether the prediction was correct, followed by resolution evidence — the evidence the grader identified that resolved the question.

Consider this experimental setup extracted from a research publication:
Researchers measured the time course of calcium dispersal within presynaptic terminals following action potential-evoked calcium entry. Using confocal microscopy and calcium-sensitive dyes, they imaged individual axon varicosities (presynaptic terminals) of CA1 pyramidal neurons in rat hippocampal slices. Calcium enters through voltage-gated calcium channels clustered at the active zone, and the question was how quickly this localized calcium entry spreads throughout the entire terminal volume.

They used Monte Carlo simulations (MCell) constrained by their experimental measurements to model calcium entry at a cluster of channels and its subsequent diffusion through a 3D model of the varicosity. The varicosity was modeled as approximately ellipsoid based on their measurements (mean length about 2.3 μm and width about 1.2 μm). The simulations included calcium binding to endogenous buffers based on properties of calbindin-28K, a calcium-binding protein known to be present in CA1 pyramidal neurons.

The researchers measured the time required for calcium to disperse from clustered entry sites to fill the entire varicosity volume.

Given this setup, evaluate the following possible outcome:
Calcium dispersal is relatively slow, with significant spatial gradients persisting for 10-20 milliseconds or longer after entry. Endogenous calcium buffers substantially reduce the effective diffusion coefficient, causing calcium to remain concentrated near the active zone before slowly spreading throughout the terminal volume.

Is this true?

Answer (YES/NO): NO